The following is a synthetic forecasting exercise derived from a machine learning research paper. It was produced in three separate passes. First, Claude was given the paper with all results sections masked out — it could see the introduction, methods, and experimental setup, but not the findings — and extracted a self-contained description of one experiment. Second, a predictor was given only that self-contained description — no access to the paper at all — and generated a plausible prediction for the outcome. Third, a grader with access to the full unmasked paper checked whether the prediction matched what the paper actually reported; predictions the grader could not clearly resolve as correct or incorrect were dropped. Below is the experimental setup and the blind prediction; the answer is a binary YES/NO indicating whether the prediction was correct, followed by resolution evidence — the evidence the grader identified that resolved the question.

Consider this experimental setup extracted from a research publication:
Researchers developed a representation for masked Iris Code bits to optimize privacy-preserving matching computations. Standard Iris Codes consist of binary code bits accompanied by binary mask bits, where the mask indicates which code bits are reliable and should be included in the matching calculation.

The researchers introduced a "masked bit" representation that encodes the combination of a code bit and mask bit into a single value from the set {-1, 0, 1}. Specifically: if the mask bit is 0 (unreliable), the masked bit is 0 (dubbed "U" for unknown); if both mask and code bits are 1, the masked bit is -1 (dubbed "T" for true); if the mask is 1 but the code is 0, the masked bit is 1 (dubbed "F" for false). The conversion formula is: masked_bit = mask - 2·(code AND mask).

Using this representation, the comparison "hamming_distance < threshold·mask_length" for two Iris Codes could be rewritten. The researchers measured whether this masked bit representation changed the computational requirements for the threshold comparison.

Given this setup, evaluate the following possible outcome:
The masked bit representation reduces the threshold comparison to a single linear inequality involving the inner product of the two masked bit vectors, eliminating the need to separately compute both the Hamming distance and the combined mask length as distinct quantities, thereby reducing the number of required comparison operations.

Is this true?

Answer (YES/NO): NO